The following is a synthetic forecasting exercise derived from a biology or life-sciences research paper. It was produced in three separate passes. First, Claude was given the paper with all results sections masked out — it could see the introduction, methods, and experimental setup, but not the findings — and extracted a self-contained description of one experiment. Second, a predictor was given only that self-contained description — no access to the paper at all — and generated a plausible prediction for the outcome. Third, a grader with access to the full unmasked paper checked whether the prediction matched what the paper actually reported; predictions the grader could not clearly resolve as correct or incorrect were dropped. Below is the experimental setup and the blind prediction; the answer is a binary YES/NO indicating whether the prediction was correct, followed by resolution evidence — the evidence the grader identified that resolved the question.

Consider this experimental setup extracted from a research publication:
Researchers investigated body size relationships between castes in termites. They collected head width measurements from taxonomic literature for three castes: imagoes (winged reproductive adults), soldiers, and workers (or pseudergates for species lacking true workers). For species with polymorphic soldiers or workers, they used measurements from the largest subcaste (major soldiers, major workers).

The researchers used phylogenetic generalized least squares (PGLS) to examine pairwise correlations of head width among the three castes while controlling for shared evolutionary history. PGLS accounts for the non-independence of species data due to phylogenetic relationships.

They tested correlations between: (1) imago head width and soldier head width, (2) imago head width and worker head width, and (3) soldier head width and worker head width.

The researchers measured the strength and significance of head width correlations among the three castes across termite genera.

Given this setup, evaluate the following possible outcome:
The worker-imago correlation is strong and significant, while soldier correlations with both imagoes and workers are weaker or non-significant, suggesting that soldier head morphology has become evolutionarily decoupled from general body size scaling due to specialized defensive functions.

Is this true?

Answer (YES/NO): NO